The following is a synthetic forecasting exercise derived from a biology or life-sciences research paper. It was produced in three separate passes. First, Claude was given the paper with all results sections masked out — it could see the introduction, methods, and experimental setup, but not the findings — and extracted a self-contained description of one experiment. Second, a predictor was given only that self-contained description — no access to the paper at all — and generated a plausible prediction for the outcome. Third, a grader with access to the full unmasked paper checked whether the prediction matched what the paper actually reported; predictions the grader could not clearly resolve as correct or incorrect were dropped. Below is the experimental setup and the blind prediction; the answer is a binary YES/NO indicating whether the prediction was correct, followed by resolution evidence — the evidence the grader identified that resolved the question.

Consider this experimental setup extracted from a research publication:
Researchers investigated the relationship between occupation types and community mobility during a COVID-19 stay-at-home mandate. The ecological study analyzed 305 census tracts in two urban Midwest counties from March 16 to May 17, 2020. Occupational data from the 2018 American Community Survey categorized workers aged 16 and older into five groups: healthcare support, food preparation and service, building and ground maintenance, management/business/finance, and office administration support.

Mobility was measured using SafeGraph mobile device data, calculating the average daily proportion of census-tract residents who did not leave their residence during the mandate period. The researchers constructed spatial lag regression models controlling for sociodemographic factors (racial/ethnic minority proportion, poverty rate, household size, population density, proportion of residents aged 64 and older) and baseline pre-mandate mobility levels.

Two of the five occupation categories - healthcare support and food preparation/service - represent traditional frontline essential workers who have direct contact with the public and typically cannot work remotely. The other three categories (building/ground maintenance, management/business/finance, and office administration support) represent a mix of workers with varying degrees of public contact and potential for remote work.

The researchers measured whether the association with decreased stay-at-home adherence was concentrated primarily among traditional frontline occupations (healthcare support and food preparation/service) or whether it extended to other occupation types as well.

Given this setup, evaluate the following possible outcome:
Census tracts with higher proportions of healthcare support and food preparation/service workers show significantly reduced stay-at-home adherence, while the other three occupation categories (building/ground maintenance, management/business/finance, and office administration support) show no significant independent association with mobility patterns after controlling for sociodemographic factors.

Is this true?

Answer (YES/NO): NO